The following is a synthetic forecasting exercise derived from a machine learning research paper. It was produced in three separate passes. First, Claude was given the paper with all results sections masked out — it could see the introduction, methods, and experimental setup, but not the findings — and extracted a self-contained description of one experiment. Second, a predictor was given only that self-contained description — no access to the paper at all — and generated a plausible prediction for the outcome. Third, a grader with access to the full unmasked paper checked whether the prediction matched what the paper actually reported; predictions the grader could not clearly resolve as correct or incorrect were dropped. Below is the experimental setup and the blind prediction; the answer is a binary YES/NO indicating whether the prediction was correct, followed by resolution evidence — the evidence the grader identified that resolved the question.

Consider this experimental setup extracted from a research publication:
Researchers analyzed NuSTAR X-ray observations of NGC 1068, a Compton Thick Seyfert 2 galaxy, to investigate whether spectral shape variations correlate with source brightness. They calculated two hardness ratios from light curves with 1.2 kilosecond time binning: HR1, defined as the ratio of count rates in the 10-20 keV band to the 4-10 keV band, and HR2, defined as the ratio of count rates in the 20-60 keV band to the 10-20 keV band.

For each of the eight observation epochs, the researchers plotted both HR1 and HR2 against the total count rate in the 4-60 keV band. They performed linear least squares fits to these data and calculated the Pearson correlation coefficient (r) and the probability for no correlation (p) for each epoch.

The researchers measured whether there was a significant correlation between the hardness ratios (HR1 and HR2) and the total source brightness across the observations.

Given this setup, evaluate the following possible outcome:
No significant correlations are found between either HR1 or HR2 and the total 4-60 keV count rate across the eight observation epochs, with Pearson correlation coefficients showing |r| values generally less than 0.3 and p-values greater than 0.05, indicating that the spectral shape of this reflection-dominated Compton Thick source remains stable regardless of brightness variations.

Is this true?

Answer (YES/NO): YES